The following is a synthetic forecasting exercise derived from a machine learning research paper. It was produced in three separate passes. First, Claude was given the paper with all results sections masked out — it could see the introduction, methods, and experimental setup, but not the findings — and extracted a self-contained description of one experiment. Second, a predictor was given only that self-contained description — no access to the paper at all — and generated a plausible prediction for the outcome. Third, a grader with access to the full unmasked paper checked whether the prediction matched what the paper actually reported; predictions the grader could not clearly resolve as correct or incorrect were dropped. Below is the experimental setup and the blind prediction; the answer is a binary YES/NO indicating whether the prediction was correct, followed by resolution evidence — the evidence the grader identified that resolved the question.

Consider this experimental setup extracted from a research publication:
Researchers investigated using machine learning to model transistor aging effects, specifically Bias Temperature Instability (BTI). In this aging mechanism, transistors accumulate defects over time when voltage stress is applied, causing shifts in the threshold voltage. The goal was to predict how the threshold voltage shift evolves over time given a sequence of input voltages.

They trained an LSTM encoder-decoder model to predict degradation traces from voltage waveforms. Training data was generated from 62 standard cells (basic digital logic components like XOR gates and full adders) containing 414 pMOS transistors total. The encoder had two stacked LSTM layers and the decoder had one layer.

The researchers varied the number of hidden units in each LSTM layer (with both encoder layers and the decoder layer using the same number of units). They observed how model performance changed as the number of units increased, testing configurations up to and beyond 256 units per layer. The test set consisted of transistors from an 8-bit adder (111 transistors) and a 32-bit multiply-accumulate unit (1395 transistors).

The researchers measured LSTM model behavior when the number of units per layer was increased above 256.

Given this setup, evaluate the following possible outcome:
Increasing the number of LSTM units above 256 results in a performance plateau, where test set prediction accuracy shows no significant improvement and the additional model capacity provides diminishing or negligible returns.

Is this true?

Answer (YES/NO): NO